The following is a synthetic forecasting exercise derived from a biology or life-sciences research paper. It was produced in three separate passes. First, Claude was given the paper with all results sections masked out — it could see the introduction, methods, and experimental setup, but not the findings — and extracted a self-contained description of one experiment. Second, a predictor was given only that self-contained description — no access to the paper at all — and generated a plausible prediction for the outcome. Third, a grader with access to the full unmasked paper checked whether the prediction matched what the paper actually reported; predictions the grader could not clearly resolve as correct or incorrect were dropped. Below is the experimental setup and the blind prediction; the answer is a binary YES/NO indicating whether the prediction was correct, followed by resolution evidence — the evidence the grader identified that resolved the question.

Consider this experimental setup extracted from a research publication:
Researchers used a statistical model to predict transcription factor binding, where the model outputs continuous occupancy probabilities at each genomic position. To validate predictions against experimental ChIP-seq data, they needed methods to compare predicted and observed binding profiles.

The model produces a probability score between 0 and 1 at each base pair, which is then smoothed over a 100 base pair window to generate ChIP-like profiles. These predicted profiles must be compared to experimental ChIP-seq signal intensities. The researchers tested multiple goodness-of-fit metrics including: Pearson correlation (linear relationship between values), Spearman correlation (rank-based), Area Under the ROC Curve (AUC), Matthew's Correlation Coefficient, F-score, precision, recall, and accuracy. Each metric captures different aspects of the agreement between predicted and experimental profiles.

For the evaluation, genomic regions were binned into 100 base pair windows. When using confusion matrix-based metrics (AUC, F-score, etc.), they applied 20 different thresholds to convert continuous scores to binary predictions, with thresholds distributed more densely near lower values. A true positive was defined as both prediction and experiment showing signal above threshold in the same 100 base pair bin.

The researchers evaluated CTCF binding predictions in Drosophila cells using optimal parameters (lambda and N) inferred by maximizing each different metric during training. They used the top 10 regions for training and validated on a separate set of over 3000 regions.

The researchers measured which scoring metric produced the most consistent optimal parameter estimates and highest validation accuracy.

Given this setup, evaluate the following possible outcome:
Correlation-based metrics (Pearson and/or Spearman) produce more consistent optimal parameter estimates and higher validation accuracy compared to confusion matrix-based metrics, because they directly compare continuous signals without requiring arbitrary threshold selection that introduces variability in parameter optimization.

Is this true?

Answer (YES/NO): NO